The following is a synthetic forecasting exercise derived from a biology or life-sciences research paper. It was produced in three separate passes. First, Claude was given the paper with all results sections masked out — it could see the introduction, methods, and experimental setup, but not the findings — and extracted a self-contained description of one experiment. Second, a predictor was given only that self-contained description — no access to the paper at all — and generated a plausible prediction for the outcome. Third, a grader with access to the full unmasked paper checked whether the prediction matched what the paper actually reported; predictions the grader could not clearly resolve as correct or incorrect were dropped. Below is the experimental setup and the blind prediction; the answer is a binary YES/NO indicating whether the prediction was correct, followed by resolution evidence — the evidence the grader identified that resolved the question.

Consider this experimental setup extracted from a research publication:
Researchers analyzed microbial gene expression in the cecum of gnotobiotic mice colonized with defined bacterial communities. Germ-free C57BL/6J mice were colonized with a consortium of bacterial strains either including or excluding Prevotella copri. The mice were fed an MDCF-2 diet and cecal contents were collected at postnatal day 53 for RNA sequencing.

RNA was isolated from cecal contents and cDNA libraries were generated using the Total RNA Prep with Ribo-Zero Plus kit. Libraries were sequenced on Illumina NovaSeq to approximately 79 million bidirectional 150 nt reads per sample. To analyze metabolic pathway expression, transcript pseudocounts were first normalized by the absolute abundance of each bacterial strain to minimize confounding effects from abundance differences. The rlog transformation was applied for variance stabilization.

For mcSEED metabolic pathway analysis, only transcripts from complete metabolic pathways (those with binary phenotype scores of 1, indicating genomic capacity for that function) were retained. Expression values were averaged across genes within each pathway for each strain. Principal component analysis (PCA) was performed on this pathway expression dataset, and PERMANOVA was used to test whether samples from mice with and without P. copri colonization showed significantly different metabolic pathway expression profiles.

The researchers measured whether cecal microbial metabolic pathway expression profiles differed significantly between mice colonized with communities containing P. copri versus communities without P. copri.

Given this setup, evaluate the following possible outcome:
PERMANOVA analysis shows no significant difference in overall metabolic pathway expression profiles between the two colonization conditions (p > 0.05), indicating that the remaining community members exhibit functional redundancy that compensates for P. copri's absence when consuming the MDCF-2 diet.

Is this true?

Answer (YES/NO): NO